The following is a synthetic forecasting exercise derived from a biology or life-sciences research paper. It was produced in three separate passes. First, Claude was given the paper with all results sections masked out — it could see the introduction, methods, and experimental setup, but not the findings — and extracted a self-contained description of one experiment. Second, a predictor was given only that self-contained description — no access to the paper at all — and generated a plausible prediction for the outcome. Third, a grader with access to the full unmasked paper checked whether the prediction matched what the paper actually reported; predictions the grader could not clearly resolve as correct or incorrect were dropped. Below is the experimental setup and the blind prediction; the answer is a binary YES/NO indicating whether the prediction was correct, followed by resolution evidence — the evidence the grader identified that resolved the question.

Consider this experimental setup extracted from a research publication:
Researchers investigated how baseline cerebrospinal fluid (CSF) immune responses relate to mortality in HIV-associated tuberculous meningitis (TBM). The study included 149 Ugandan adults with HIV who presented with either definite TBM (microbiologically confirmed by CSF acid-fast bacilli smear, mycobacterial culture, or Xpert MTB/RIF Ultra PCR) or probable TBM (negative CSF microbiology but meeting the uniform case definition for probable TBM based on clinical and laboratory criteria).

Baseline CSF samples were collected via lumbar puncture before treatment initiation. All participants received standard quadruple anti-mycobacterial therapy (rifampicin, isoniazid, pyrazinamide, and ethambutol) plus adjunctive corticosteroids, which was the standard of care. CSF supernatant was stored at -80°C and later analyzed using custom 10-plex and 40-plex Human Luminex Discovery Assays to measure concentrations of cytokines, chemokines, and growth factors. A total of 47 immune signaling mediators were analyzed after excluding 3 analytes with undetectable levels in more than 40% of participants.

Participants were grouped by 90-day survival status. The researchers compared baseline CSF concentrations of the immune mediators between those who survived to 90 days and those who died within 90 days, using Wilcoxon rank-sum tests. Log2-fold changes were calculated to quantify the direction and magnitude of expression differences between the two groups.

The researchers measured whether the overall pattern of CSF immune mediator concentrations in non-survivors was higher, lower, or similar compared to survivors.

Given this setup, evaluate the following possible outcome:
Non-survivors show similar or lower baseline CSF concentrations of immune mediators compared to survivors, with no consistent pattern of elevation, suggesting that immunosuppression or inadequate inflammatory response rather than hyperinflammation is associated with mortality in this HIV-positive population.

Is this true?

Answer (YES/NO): YES